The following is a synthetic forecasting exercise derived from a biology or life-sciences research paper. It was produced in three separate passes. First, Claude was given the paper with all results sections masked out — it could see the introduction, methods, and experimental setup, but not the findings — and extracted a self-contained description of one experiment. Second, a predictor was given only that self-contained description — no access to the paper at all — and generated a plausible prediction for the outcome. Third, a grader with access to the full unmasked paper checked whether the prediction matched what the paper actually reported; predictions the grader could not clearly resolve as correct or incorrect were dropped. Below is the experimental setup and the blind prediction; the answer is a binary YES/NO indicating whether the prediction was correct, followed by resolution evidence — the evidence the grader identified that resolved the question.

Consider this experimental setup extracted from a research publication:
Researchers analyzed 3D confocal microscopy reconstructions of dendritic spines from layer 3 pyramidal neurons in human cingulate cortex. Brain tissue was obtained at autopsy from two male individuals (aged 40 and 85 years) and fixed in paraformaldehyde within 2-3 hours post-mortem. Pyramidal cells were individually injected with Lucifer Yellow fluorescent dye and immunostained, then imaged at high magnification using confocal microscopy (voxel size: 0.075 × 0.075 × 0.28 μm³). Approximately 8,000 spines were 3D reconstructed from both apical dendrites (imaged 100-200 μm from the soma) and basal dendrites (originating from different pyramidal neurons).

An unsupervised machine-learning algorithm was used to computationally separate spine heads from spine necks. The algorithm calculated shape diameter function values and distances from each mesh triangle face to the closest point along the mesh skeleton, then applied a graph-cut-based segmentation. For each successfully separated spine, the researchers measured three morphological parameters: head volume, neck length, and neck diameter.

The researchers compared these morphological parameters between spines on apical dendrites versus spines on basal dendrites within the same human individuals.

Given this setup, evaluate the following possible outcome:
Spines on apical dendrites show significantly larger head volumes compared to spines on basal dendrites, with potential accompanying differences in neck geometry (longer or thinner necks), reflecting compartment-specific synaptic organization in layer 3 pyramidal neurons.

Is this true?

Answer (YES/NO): NO